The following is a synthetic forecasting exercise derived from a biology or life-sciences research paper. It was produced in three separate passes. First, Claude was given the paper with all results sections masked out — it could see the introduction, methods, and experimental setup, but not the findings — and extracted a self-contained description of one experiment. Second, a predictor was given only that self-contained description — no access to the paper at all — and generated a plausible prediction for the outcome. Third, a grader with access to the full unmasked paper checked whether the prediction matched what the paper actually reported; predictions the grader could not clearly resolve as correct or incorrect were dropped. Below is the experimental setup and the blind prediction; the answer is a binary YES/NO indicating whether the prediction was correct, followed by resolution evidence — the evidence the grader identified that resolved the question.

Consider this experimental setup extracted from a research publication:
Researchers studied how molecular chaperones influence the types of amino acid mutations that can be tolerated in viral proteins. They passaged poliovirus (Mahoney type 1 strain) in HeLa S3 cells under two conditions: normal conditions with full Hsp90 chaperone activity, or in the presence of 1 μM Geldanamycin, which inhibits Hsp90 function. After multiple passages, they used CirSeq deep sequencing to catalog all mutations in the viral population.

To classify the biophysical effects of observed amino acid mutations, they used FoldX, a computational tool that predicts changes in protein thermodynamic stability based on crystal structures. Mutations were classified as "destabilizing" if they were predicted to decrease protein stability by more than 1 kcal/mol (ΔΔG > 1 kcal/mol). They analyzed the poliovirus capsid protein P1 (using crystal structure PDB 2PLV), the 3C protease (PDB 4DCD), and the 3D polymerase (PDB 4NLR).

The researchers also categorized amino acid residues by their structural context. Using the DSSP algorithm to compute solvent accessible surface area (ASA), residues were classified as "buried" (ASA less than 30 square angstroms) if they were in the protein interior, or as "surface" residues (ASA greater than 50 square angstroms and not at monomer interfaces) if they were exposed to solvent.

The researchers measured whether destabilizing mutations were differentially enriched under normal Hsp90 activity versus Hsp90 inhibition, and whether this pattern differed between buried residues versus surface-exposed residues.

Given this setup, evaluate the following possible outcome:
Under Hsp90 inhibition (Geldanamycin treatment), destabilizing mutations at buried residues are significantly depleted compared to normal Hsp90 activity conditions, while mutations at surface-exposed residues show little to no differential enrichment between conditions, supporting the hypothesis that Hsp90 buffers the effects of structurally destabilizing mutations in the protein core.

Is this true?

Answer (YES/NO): NO